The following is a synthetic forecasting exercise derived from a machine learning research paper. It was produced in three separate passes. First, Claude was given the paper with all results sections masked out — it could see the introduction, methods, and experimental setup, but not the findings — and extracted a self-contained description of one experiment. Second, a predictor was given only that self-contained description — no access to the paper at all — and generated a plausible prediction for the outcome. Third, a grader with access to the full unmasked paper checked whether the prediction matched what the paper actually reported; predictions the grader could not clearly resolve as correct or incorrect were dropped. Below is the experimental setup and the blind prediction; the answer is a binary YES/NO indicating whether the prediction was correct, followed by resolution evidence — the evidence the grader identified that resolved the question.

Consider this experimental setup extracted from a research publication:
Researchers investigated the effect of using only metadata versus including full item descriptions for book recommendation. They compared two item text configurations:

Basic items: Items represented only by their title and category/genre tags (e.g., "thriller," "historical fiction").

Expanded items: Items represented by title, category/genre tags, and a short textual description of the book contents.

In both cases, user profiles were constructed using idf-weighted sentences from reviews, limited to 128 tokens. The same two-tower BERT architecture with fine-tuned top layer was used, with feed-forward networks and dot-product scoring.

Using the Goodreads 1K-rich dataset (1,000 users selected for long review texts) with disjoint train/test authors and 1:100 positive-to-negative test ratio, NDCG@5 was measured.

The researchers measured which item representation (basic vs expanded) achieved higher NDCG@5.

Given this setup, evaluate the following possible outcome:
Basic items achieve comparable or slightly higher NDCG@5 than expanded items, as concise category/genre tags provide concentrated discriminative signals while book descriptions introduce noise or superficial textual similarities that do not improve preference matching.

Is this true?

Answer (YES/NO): NO